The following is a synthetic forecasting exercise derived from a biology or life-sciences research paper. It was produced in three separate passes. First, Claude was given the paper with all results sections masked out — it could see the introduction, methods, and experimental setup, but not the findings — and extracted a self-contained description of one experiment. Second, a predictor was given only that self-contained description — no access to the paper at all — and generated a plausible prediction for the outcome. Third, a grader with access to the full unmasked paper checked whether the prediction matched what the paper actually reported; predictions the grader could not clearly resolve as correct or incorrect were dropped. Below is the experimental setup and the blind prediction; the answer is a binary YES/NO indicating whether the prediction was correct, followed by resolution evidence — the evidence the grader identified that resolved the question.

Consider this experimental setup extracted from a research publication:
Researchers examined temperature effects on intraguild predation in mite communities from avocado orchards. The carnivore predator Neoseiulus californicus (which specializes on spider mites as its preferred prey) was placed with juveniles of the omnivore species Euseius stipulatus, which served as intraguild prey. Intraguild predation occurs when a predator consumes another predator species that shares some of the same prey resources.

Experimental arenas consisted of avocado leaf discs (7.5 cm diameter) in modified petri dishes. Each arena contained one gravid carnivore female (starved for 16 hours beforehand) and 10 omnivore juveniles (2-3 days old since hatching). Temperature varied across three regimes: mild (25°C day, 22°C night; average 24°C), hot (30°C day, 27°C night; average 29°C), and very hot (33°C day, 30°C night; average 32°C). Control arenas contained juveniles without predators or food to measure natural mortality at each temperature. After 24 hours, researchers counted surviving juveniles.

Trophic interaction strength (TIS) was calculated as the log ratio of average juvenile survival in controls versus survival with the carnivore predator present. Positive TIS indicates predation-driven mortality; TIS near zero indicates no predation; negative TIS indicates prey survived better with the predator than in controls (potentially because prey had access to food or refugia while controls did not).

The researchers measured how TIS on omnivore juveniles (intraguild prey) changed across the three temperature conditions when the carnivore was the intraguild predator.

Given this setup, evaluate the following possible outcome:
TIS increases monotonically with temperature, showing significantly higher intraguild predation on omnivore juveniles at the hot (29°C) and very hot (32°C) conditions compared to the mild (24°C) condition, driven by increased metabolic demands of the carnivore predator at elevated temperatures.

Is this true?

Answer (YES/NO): NO